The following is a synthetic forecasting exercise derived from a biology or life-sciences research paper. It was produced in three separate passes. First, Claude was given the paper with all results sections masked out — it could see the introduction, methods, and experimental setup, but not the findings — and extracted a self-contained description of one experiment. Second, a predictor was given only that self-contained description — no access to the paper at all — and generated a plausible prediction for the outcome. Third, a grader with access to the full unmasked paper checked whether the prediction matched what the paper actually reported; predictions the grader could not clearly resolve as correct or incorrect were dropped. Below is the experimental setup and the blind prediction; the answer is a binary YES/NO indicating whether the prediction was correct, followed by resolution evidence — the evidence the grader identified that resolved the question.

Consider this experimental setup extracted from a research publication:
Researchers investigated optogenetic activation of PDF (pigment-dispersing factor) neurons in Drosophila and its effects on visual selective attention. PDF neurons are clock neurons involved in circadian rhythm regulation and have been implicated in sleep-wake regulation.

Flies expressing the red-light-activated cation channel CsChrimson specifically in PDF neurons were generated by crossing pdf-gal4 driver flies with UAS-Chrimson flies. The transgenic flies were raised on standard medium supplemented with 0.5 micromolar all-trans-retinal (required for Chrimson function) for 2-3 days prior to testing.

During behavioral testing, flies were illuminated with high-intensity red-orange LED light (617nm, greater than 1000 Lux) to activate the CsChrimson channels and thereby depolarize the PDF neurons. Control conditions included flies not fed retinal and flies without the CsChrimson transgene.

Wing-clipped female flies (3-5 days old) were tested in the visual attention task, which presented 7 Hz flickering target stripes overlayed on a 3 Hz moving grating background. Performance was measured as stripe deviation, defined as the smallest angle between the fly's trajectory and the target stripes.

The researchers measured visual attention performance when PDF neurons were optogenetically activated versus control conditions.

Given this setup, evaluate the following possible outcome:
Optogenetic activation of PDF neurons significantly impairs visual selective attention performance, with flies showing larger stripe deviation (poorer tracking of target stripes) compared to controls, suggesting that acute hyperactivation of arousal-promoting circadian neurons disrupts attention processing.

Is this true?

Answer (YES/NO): NO